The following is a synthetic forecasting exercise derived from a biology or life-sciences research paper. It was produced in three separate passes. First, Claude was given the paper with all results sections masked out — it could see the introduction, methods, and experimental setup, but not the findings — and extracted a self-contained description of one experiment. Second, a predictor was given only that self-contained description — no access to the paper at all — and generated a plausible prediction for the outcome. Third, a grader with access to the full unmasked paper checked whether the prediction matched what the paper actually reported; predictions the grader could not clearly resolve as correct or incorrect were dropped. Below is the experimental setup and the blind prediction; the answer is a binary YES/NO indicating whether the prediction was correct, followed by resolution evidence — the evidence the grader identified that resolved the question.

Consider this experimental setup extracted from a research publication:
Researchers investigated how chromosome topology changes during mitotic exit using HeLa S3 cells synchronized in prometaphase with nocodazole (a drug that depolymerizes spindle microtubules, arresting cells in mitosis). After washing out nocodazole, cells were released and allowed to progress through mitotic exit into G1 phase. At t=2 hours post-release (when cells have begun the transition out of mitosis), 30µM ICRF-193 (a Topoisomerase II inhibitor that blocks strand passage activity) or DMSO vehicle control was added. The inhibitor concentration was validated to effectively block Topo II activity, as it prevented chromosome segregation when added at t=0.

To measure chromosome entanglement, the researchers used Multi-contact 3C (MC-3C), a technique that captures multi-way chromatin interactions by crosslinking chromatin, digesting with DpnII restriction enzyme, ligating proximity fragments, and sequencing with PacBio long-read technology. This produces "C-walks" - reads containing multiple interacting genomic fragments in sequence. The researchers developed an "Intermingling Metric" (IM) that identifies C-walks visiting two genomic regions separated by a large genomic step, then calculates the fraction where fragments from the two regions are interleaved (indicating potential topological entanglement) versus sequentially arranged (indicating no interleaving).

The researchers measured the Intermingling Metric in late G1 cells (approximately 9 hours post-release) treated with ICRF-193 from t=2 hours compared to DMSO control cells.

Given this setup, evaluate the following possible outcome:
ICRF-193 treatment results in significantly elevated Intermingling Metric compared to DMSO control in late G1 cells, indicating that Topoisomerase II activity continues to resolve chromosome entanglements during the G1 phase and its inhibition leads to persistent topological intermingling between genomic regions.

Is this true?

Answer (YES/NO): NO